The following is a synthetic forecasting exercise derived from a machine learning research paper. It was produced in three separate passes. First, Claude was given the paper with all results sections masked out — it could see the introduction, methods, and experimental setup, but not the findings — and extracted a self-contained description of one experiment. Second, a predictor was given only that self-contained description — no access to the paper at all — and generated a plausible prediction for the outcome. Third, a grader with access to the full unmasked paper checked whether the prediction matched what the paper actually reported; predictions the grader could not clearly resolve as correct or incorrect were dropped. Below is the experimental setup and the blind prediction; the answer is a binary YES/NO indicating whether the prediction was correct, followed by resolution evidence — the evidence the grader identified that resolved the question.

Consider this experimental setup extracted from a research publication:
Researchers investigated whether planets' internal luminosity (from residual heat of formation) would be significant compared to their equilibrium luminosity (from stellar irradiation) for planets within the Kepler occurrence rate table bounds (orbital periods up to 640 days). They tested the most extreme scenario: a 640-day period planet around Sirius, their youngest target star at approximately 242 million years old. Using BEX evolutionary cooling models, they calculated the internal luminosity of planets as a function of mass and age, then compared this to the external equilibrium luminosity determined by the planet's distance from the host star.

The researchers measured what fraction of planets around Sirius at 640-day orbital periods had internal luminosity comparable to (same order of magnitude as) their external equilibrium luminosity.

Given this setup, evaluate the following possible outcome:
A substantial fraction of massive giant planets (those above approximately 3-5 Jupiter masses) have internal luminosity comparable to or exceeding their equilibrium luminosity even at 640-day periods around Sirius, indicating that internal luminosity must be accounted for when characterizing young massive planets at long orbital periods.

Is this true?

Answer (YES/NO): NO